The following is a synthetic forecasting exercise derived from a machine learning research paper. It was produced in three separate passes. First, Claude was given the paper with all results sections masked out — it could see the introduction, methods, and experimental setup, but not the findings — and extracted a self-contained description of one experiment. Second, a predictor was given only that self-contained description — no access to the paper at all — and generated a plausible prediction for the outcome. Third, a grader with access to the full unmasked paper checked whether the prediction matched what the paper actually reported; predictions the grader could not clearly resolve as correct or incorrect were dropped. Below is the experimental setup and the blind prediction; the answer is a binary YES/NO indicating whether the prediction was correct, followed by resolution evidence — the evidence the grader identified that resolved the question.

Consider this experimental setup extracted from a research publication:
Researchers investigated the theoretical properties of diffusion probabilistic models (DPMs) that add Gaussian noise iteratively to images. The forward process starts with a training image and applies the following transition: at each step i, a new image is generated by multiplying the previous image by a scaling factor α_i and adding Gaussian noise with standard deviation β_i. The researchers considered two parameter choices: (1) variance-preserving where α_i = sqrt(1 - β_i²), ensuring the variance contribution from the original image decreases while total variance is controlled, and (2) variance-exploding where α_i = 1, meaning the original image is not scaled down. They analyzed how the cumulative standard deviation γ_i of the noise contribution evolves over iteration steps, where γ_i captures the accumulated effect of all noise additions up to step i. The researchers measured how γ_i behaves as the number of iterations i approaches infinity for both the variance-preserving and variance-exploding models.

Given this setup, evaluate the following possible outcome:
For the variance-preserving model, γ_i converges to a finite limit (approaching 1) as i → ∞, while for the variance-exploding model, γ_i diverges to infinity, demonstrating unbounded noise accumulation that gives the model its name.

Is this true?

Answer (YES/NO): NO